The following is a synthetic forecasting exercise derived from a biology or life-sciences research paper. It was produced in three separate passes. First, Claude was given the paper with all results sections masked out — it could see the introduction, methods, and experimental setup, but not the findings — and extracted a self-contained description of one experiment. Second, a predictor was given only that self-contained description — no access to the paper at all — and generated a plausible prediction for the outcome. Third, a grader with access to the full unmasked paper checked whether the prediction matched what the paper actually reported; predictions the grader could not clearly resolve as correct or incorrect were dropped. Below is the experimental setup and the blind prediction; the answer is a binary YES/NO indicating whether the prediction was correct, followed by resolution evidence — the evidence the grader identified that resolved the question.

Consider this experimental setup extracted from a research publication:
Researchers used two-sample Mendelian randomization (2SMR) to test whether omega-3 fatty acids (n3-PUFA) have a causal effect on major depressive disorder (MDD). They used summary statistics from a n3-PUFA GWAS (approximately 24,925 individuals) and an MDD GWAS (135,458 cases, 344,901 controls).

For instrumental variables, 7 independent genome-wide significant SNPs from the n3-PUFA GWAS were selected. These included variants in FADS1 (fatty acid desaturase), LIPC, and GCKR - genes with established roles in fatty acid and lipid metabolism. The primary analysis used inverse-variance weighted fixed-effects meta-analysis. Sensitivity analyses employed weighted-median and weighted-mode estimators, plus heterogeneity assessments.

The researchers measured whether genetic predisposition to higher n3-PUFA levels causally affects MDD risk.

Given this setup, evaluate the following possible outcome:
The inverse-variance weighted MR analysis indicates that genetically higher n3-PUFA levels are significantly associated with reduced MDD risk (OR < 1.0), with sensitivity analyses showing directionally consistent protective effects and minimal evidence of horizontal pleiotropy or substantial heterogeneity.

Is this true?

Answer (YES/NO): NO